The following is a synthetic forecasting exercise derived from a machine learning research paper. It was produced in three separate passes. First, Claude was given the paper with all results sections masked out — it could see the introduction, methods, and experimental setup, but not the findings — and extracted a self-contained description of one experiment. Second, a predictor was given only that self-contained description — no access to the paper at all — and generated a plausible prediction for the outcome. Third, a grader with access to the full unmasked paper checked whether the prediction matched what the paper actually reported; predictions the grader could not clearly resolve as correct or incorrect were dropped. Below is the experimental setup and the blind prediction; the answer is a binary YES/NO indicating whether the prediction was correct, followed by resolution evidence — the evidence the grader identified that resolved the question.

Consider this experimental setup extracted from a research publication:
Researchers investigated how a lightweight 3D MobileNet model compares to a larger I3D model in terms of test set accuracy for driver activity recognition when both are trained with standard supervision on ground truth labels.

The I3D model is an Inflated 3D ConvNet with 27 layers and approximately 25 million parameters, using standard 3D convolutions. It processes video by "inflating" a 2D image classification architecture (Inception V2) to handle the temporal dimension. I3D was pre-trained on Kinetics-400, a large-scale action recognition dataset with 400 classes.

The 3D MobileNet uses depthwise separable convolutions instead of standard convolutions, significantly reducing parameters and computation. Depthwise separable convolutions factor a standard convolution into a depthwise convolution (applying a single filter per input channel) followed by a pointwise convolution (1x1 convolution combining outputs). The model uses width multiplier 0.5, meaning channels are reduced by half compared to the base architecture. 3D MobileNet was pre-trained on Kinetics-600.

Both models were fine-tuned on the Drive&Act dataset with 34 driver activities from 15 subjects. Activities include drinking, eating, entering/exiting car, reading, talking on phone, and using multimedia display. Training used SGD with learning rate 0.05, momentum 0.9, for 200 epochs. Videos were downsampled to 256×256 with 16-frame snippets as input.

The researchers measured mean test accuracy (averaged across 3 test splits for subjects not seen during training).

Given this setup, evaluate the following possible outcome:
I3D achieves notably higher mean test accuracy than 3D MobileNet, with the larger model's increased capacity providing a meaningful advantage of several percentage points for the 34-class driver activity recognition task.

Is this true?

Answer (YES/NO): YES